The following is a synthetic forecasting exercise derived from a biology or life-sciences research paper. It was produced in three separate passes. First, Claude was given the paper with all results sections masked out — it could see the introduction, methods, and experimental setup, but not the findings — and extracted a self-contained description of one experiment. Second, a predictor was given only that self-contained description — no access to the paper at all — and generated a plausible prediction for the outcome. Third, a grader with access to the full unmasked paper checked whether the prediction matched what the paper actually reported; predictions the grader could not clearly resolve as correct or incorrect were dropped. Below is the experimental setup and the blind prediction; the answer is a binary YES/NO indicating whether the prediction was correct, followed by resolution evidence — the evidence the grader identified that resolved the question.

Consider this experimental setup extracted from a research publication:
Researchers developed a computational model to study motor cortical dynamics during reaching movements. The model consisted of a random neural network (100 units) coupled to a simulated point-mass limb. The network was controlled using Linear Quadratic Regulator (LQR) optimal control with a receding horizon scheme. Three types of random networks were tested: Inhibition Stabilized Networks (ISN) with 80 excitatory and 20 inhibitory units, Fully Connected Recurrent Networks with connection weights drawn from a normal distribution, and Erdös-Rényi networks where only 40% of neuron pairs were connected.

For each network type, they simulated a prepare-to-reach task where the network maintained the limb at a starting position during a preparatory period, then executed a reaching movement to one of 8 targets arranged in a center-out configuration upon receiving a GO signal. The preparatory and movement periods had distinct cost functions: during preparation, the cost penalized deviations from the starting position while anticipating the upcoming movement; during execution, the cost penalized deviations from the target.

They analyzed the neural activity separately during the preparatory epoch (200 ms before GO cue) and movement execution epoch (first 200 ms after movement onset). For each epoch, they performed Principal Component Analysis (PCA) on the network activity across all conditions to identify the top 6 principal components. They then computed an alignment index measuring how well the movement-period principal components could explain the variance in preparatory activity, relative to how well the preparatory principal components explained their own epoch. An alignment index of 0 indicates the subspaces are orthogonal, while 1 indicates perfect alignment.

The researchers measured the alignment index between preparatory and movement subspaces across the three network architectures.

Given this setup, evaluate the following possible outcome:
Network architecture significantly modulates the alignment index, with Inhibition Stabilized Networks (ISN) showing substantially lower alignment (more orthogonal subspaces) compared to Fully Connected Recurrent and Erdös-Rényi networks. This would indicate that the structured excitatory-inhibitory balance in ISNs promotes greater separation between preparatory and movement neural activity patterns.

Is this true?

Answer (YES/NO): NO